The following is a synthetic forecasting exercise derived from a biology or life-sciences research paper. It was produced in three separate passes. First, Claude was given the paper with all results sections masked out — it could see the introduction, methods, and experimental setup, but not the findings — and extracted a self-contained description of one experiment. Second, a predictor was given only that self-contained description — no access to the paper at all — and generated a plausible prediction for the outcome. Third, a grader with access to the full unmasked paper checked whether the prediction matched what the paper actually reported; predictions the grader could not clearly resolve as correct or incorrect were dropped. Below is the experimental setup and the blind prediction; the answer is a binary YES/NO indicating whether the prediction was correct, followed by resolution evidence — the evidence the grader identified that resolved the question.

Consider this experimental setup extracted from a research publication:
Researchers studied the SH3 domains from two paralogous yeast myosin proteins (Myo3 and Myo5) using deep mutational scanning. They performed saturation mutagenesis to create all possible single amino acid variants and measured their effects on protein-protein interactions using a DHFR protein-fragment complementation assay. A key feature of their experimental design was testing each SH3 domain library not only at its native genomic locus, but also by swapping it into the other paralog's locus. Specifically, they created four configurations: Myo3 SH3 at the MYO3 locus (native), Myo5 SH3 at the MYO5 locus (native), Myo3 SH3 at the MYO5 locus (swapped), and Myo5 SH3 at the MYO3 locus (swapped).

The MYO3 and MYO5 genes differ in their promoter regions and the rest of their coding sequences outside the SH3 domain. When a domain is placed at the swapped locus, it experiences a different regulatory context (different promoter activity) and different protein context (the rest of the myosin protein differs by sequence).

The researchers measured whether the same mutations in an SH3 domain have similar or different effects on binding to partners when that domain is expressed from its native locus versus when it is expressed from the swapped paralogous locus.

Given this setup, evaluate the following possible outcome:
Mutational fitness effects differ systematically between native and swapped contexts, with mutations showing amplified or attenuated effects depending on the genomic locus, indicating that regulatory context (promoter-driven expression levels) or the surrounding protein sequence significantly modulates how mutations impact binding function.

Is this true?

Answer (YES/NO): YES